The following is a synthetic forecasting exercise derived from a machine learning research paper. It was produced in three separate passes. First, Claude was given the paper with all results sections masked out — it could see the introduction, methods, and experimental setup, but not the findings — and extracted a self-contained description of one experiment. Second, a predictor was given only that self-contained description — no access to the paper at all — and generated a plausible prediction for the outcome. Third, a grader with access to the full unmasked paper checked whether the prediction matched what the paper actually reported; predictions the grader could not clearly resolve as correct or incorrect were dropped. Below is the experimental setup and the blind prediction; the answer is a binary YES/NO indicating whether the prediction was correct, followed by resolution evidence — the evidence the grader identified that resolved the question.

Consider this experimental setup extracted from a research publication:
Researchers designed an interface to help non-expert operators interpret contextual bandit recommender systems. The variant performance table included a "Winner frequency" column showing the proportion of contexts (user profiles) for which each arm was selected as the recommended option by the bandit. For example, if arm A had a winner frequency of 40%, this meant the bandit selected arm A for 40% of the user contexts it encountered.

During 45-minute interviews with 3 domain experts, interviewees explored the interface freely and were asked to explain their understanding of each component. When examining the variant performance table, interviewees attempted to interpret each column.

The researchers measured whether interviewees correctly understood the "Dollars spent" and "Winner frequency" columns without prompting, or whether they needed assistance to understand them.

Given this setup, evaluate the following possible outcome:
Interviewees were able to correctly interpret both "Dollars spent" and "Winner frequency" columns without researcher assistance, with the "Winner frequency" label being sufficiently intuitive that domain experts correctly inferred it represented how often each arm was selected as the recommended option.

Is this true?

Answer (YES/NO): NO